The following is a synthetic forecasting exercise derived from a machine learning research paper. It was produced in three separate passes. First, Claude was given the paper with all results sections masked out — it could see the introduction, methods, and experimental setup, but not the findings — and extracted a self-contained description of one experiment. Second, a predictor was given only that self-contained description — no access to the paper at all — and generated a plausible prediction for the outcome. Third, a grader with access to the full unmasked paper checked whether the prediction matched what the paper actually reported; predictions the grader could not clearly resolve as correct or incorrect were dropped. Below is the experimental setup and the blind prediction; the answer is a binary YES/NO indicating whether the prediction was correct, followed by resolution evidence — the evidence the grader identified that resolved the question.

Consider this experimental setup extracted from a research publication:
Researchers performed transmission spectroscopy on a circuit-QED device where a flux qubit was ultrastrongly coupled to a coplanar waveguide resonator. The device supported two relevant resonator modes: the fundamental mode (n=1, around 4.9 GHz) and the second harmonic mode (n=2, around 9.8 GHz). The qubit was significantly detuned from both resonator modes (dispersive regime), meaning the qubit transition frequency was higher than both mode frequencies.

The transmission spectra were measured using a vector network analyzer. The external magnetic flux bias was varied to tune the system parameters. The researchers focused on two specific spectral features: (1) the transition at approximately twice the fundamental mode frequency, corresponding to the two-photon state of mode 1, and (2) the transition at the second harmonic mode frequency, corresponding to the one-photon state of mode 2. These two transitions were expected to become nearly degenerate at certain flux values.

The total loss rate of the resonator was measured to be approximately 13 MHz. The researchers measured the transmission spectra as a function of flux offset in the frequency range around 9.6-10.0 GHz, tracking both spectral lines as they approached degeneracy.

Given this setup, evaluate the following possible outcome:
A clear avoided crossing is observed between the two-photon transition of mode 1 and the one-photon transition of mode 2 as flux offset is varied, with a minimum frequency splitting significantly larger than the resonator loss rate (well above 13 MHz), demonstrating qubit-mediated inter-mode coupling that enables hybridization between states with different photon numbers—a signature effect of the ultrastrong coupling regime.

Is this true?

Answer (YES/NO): YES